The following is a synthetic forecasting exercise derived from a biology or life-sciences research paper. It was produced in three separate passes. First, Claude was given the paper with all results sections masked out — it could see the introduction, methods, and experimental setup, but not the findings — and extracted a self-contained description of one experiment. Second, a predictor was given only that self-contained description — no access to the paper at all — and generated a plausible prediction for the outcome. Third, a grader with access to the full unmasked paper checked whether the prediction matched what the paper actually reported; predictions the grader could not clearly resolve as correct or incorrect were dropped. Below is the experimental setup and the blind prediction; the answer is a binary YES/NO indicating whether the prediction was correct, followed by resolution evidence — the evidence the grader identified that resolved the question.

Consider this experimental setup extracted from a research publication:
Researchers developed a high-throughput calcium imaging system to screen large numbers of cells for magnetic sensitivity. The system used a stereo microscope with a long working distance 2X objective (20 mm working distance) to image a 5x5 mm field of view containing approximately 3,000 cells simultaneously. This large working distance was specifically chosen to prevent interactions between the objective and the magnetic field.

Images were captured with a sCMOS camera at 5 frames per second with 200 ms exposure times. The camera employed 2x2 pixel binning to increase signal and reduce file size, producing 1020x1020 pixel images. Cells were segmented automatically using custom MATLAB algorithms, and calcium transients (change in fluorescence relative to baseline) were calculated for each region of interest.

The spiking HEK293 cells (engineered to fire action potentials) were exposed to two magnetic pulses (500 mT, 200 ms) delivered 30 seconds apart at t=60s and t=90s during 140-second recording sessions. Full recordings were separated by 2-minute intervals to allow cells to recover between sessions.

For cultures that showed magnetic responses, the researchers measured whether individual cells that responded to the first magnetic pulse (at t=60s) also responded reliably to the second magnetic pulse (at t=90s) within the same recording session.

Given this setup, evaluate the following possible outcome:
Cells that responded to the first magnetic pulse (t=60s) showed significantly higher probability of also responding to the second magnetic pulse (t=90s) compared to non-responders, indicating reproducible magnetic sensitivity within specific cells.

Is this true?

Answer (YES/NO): YES